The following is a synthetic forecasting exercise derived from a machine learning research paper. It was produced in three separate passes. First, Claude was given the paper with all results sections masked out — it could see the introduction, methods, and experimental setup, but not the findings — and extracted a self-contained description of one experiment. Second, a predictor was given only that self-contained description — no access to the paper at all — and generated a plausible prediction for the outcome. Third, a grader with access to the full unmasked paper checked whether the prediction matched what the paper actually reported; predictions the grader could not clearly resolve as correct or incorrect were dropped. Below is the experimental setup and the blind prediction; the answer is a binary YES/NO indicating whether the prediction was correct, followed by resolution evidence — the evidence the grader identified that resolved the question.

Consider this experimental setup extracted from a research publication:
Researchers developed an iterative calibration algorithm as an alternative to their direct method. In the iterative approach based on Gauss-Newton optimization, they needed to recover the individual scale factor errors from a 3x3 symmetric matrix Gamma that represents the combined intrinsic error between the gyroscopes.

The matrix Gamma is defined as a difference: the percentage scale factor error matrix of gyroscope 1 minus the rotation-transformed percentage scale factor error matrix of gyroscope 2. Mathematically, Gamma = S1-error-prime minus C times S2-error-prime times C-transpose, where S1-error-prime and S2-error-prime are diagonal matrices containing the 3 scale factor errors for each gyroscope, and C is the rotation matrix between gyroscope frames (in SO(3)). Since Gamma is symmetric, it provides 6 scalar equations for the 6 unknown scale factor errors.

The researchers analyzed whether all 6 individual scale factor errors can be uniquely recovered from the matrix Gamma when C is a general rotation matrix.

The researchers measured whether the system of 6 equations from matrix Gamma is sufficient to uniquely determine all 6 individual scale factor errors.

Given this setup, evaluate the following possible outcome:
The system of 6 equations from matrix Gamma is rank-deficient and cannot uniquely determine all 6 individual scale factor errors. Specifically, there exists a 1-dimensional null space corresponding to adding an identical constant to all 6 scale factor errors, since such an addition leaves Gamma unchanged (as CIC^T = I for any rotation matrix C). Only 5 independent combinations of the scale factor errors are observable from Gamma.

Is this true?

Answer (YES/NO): YES